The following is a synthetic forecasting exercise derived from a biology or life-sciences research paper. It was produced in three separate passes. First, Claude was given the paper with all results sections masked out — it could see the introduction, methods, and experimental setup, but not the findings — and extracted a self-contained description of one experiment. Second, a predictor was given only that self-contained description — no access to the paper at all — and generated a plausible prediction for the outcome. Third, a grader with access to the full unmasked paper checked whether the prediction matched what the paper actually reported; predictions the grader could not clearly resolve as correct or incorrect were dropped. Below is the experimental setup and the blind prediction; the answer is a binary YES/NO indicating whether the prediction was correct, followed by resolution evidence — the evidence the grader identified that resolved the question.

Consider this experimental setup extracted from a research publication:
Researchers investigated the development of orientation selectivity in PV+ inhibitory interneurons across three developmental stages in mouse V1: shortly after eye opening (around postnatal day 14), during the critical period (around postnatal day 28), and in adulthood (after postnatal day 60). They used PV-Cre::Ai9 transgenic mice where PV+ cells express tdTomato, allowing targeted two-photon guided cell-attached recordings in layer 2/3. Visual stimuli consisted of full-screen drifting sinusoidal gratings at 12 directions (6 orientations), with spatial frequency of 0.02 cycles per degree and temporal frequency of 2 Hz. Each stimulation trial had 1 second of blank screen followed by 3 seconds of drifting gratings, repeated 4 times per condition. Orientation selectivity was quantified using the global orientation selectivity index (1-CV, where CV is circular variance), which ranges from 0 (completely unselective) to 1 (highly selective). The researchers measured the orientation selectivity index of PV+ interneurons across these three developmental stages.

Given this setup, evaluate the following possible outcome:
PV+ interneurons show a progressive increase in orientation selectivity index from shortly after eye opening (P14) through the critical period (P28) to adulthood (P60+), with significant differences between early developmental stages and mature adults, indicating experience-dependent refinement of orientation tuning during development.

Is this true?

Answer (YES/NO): NO